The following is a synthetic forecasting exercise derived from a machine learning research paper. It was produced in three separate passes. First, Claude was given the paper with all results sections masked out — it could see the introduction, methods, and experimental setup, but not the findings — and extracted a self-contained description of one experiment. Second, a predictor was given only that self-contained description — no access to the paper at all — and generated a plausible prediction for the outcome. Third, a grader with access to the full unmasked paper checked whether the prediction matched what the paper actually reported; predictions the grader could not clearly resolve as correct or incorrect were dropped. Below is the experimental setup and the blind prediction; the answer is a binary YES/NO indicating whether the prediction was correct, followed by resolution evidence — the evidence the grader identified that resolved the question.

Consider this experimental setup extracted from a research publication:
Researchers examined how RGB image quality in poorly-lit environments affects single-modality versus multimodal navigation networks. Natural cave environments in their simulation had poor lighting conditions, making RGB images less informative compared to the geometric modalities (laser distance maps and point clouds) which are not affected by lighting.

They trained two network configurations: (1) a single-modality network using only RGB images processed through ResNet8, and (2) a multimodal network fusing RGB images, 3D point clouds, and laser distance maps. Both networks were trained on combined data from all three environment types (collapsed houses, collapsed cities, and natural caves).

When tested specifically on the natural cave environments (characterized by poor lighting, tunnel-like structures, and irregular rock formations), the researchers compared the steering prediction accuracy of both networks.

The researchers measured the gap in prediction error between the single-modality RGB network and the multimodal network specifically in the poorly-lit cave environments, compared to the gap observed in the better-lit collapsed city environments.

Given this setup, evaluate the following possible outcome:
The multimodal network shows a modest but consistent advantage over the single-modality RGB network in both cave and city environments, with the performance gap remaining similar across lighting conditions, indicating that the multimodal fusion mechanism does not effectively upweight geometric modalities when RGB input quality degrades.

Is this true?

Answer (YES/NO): NO